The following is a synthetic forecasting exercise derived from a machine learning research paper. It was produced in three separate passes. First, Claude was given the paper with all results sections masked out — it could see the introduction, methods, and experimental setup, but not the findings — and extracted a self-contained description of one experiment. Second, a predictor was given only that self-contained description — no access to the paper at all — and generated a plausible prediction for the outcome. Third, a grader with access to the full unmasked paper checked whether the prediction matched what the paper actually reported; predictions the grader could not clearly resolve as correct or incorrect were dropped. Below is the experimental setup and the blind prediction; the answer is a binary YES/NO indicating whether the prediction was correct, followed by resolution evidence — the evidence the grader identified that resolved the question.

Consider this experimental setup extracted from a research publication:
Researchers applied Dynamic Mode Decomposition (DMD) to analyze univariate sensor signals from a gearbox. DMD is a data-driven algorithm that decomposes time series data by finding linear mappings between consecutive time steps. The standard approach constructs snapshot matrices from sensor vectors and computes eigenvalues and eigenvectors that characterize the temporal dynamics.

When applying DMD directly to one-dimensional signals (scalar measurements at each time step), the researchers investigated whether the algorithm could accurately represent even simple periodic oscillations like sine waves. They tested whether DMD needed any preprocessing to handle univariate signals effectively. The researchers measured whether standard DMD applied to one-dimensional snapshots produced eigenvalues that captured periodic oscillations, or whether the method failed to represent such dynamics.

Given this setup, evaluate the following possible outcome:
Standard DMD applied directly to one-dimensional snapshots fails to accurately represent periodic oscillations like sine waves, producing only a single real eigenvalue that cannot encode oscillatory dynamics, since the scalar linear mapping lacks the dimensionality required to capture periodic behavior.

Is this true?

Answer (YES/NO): YES